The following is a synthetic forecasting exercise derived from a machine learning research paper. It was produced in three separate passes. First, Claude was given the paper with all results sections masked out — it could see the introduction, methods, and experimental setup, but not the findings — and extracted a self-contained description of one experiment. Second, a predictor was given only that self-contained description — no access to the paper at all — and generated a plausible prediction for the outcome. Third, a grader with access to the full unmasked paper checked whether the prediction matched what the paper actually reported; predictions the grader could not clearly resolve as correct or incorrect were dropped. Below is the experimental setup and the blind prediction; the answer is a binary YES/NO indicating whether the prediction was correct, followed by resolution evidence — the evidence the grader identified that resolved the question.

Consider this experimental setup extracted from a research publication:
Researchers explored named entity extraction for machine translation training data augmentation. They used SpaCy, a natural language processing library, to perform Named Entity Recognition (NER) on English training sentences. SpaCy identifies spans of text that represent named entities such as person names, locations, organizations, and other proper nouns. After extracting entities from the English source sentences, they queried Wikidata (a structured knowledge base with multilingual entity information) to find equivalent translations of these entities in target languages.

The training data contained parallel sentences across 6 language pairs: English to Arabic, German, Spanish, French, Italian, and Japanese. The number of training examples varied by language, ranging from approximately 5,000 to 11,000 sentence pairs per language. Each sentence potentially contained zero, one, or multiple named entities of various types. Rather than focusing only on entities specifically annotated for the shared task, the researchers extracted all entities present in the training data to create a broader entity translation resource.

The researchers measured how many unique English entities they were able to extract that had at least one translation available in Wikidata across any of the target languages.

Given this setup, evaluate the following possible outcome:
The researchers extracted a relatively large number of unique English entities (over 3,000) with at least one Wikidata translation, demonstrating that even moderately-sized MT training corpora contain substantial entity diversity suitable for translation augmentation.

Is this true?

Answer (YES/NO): YES